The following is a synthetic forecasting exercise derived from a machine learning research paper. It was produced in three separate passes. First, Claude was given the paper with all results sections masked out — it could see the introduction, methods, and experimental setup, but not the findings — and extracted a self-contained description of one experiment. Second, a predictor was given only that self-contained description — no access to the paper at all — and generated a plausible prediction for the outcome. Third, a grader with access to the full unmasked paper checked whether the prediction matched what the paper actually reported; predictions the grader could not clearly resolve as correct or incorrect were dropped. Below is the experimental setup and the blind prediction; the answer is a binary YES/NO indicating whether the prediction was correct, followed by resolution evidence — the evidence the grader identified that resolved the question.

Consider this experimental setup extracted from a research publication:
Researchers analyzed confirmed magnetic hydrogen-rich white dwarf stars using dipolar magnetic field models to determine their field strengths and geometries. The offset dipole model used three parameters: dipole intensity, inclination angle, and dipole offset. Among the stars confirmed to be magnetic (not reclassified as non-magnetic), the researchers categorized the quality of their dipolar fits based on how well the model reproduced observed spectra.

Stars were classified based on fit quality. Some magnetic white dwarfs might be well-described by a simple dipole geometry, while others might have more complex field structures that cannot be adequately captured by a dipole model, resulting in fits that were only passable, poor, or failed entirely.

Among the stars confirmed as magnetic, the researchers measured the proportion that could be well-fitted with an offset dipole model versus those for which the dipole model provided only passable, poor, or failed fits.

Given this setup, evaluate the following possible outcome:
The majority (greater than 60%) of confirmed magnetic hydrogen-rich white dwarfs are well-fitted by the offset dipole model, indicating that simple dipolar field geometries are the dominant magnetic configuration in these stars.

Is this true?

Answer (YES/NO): YES